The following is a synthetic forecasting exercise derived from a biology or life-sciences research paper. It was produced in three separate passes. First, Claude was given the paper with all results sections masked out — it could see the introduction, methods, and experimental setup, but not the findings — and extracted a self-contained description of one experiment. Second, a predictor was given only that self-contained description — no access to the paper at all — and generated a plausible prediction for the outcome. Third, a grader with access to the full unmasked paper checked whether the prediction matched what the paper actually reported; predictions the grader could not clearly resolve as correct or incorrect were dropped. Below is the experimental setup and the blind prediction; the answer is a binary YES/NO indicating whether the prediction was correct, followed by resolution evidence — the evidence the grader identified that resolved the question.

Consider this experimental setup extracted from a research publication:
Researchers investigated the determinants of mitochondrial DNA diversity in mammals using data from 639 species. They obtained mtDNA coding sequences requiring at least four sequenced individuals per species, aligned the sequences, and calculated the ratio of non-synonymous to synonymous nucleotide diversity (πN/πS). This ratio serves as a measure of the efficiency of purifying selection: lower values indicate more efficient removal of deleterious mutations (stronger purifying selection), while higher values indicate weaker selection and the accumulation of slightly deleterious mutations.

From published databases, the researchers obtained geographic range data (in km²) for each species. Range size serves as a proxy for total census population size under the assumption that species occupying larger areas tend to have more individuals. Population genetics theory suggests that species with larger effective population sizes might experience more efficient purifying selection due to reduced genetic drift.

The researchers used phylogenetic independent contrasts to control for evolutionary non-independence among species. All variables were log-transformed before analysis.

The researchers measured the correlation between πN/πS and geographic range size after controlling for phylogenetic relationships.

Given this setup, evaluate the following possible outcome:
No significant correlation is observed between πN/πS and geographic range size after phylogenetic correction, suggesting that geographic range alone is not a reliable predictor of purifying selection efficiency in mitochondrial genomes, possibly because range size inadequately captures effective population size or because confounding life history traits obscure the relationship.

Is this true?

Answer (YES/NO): NO